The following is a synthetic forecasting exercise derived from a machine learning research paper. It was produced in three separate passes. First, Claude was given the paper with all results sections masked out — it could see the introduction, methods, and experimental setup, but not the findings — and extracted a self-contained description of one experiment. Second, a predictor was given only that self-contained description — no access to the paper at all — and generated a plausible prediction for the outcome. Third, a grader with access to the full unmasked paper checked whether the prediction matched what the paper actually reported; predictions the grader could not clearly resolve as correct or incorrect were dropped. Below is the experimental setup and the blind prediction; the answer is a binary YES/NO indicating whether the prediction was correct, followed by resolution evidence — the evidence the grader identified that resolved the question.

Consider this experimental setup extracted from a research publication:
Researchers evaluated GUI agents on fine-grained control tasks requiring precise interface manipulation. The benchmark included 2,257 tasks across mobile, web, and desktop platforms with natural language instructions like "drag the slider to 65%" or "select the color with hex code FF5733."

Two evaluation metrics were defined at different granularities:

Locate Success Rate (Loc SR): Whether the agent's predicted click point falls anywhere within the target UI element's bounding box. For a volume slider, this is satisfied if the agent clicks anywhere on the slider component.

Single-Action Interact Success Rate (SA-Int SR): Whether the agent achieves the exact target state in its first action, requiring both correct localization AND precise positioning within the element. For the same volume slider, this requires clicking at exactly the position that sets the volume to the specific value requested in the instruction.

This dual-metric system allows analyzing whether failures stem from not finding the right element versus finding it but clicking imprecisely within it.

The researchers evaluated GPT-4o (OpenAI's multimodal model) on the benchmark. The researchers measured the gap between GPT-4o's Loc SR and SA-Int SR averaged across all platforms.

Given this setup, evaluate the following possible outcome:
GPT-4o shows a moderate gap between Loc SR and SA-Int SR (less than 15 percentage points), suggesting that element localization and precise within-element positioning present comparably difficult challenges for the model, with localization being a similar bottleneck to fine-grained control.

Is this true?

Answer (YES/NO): NO